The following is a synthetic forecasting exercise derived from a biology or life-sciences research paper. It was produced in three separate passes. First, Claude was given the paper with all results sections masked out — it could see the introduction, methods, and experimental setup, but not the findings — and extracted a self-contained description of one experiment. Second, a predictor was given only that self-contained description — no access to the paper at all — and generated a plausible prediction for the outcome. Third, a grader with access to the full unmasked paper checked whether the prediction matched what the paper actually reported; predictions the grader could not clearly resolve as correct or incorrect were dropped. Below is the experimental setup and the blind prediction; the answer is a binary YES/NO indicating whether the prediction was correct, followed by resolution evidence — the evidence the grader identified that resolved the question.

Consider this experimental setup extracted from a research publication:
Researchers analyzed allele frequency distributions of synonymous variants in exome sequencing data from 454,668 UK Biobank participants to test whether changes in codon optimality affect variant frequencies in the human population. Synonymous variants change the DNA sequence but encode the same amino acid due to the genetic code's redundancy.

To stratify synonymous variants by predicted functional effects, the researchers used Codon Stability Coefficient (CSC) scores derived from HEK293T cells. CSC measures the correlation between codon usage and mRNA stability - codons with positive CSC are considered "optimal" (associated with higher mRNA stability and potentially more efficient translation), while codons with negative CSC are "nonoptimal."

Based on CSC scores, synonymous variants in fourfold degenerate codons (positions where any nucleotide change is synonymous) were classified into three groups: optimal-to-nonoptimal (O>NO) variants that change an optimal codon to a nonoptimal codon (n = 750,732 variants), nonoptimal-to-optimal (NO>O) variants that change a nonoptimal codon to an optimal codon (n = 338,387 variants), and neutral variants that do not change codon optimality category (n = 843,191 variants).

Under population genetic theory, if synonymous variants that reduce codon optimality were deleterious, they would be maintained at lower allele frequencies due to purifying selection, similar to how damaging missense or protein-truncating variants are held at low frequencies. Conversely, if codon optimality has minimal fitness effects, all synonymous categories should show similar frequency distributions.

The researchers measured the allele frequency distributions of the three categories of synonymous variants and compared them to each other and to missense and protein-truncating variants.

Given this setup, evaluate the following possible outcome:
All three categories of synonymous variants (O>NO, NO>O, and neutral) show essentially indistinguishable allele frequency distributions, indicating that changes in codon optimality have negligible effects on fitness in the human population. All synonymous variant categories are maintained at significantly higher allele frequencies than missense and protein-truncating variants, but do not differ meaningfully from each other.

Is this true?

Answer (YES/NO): NO